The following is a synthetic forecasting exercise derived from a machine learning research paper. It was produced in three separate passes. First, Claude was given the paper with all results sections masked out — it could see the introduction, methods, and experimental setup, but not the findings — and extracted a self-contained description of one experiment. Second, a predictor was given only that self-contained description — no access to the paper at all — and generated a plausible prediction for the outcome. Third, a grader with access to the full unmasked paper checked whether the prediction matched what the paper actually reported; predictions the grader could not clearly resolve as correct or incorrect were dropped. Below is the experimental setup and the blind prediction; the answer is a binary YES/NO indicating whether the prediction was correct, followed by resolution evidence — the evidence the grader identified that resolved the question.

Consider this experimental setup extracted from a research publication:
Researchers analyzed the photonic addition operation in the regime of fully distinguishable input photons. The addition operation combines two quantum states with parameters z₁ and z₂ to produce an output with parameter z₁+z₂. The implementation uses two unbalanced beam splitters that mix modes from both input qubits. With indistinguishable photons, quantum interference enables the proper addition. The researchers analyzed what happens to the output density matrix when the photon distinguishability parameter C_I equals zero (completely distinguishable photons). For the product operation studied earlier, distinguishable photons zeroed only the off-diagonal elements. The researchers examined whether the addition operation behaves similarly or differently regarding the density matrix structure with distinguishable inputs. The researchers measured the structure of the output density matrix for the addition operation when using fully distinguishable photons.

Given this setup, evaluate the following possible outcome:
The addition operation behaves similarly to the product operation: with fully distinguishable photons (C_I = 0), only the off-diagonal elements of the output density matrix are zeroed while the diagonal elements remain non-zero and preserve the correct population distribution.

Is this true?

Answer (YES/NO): NO